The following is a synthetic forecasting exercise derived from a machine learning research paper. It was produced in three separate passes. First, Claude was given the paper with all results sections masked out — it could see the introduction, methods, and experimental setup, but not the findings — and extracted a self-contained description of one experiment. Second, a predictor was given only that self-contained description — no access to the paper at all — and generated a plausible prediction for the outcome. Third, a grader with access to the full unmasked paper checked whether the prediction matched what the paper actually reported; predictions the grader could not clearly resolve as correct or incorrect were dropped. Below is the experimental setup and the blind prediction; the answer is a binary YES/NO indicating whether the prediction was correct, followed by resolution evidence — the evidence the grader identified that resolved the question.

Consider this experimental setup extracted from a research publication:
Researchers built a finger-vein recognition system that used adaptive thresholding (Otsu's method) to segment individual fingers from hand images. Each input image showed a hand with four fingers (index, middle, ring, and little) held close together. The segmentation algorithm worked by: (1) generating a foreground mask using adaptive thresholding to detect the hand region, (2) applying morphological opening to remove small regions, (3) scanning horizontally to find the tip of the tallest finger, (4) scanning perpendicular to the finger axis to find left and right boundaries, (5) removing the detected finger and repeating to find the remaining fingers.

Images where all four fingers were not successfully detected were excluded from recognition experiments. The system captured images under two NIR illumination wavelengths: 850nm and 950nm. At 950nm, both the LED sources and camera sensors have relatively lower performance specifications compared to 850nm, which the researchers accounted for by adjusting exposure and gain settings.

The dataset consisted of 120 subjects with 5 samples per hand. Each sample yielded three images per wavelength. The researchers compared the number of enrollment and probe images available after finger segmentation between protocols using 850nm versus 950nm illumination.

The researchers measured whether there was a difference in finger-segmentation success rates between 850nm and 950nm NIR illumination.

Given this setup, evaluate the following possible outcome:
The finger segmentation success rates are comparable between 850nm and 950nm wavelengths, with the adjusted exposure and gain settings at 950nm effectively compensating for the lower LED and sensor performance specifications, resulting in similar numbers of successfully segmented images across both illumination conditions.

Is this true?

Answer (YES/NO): NO